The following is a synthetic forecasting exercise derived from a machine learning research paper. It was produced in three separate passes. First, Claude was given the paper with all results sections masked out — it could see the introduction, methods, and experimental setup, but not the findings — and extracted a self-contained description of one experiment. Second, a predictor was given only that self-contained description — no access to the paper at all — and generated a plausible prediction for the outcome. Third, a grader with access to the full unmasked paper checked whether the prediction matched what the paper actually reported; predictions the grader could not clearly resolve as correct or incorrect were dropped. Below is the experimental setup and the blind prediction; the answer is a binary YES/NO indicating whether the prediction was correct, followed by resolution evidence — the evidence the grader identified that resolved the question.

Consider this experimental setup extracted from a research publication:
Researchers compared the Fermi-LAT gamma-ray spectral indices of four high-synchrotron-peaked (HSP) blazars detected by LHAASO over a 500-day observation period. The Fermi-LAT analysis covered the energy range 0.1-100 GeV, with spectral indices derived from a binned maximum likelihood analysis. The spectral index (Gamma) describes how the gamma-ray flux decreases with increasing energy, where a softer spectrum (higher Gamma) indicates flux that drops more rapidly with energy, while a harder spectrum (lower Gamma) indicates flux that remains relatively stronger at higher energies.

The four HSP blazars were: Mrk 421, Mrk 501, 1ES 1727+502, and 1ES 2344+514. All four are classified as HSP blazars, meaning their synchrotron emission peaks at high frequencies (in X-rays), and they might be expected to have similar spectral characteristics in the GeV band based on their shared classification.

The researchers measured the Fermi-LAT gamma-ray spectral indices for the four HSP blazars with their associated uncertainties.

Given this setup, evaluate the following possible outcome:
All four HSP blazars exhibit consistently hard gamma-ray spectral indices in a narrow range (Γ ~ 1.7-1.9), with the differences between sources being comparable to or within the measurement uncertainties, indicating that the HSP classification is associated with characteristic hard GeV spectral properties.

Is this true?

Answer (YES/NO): NO